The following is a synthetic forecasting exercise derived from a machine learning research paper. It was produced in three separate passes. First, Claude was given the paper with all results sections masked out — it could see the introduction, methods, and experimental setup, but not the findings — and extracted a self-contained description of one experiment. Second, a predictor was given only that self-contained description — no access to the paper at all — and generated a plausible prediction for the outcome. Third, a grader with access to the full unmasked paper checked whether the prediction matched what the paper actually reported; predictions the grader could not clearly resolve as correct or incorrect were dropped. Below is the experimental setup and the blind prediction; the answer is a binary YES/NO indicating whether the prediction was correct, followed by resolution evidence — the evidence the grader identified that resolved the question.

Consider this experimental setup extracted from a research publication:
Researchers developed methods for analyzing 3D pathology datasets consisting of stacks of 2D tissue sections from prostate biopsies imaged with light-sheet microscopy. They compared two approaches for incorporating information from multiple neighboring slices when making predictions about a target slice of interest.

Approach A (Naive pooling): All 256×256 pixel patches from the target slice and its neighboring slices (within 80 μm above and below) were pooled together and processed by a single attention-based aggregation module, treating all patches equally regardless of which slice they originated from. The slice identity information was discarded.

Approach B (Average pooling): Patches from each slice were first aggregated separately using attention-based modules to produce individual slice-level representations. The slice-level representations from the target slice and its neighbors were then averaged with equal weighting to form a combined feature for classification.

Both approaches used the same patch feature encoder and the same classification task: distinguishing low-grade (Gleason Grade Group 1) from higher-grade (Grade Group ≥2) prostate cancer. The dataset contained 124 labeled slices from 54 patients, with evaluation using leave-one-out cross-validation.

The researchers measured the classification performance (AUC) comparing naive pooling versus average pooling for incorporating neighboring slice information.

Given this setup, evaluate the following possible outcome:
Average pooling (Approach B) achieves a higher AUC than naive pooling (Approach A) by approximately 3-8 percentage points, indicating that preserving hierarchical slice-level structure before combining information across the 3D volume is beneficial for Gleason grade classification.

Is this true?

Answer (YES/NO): NO